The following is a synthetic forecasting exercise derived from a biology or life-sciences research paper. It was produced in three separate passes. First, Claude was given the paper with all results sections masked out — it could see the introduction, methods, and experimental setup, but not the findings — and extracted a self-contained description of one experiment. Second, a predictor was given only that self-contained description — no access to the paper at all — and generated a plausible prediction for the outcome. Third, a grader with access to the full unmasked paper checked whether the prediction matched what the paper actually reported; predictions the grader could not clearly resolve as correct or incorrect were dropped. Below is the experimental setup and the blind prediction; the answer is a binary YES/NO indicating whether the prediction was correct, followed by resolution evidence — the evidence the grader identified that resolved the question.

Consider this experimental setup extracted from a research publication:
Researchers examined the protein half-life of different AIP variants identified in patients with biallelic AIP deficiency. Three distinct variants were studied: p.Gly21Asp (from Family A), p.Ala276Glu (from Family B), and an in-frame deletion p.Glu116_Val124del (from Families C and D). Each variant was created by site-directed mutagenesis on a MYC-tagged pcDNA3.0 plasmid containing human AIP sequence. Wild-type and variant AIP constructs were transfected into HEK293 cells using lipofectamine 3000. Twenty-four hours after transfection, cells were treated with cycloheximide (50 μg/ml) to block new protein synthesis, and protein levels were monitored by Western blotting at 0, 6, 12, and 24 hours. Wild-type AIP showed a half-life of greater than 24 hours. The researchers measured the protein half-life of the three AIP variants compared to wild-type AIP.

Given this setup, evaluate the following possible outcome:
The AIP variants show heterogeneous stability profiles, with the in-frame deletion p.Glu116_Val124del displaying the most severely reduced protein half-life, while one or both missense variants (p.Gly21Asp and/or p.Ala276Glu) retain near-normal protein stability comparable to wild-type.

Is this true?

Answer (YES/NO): NO